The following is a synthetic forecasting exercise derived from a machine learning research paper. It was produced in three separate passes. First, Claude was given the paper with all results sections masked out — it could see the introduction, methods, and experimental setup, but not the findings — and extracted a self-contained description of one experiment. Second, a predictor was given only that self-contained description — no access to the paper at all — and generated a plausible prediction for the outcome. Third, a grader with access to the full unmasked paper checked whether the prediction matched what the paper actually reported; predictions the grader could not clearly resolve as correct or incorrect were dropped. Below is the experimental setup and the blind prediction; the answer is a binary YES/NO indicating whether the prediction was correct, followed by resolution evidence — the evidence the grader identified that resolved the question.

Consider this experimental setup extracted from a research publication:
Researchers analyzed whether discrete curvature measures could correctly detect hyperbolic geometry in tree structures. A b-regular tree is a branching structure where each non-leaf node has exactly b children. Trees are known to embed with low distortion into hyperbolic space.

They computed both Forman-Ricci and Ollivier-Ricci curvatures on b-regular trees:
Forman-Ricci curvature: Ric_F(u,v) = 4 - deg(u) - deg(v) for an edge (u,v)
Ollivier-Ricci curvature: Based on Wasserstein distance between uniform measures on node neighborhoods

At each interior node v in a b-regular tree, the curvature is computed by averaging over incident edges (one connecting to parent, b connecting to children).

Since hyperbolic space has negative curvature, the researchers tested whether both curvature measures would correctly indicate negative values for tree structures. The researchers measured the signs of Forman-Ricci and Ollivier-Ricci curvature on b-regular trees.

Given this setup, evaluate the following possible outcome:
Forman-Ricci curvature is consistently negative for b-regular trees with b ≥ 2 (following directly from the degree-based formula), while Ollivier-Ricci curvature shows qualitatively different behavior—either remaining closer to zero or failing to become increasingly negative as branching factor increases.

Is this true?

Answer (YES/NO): NO